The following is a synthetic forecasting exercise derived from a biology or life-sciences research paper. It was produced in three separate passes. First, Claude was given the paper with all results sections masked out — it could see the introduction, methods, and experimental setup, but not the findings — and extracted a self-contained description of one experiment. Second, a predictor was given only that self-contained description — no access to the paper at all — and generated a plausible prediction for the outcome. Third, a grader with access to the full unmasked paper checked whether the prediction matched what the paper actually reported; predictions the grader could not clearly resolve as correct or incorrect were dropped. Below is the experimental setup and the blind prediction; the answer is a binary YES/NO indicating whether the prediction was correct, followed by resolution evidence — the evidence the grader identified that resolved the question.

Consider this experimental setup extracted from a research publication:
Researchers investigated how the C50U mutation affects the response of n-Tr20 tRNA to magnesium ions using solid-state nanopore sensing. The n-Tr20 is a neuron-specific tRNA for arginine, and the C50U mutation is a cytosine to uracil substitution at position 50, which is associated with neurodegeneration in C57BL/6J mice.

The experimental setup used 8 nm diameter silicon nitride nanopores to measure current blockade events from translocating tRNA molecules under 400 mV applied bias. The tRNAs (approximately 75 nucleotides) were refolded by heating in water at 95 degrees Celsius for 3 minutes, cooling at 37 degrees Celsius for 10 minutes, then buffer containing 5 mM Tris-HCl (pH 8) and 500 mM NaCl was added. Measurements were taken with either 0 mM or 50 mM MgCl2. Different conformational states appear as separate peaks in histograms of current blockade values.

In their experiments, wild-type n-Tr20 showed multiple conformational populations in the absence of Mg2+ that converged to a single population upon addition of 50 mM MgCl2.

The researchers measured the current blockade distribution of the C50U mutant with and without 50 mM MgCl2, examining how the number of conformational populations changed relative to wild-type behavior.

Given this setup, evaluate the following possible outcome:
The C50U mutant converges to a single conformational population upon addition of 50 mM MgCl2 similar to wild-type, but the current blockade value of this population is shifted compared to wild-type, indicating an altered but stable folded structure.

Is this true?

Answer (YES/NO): NO